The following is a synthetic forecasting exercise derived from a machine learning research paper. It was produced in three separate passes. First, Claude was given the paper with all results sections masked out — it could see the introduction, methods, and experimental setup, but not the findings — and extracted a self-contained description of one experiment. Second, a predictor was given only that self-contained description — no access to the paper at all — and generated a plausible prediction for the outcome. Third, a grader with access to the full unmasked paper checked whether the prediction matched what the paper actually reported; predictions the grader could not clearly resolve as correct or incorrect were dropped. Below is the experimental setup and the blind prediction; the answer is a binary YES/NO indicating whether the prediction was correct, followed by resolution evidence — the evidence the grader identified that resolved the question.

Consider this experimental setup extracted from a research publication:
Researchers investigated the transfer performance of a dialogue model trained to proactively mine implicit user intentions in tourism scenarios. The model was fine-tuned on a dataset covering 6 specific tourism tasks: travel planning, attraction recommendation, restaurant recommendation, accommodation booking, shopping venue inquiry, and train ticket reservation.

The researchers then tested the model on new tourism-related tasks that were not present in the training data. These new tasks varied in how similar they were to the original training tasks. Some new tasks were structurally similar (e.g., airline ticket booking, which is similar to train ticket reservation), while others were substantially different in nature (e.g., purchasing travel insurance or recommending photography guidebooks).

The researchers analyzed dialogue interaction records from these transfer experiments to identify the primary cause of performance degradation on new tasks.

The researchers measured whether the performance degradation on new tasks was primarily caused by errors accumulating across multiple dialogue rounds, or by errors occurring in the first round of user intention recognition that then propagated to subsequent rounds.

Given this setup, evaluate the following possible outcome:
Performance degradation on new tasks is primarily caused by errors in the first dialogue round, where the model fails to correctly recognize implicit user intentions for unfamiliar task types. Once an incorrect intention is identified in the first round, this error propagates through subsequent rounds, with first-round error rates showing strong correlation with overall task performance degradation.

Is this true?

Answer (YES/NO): YES